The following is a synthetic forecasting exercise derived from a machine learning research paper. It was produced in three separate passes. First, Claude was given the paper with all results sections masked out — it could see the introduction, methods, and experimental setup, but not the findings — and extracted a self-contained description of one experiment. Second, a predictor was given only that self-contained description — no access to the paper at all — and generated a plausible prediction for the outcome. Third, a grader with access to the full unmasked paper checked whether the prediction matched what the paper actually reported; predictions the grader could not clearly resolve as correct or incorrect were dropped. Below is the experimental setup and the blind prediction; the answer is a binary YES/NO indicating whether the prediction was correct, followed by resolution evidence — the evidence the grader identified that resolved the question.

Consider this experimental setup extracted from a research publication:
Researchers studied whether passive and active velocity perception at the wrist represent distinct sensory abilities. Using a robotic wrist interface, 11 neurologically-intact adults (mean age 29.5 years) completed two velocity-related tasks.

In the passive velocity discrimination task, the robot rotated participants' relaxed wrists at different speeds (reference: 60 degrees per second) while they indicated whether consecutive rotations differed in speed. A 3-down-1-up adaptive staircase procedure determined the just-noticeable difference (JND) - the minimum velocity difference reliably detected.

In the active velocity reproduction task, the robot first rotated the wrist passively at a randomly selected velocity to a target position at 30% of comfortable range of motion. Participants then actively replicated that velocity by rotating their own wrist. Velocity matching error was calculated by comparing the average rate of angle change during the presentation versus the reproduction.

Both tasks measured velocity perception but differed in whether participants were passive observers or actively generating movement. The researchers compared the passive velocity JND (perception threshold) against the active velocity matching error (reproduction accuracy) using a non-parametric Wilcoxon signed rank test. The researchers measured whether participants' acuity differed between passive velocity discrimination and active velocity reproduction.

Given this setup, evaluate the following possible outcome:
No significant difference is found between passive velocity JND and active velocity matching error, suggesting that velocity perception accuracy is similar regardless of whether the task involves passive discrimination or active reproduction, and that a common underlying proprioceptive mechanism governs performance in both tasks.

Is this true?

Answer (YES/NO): NO